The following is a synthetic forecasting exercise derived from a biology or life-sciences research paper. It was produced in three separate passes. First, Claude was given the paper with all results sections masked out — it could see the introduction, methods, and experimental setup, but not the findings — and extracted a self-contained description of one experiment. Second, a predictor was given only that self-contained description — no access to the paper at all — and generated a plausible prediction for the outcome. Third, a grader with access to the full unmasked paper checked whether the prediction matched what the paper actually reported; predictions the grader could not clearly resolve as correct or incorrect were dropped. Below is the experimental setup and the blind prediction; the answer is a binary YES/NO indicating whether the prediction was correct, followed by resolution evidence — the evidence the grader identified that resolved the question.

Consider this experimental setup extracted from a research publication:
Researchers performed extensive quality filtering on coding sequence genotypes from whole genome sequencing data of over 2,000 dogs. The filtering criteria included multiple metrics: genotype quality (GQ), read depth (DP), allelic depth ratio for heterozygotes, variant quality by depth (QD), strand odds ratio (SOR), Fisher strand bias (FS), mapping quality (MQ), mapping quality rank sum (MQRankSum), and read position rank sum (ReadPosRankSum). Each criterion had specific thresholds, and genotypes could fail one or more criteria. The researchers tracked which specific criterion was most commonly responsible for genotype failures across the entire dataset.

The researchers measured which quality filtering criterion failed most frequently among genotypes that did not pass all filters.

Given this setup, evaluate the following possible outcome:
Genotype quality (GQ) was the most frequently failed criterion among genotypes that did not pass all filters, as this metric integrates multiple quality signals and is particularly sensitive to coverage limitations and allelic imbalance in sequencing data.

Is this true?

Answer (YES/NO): YES